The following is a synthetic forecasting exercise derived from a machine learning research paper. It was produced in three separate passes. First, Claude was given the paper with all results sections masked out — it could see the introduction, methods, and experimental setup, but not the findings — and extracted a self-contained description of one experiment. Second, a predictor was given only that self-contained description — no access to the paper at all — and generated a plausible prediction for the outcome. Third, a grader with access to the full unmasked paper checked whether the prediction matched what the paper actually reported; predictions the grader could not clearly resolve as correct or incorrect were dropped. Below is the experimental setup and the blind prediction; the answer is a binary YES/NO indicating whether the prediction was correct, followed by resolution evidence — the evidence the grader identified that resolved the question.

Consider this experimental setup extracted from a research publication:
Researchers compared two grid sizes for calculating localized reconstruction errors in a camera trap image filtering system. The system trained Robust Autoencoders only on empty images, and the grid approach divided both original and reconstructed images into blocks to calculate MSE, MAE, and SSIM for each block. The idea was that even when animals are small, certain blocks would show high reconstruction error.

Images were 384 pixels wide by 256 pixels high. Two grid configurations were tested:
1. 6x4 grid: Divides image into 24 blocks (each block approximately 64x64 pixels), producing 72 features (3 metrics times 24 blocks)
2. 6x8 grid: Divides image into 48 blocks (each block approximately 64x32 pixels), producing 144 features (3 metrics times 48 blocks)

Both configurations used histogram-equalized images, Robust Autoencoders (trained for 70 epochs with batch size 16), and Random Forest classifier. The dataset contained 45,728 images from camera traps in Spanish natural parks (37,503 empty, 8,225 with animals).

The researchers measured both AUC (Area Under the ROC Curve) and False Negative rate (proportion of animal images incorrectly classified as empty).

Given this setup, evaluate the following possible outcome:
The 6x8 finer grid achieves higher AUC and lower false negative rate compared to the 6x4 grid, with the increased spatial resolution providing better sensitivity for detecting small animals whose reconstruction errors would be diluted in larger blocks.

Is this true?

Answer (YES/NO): NO